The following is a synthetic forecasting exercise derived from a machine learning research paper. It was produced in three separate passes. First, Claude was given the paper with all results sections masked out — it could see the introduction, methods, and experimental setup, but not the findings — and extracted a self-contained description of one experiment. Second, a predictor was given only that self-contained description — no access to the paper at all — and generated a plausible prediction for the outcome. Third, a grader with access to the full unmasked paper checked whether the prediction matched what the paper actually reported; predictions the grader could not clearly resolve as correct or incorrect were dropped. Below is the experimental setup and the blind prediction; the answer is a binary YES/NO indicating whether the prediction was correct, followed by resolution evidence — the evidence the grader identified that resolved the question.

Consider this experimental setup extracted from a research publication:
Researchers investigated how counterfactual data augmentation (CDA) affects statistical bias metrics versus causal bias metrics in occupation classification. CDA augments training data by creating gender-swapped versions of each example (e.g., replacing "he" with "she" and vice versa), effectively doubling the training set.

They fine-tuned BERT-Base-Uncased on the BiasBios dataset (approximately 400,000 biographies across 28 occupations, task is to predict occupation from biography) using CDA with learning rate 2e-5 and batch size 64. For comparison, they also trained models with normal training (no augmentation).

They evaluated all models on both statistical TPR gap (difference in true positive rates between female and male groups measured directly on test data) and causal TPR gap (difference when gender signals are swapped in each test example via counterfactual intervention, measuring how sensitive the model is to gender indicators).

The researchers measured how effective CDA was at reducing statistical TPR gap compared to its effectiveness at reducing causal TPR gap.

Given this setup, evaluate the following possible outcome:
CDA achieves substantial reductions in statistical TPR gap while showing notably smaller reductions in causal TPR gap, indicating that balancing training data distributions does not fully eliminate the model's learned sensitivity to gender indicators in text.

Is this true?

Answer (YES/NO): NO